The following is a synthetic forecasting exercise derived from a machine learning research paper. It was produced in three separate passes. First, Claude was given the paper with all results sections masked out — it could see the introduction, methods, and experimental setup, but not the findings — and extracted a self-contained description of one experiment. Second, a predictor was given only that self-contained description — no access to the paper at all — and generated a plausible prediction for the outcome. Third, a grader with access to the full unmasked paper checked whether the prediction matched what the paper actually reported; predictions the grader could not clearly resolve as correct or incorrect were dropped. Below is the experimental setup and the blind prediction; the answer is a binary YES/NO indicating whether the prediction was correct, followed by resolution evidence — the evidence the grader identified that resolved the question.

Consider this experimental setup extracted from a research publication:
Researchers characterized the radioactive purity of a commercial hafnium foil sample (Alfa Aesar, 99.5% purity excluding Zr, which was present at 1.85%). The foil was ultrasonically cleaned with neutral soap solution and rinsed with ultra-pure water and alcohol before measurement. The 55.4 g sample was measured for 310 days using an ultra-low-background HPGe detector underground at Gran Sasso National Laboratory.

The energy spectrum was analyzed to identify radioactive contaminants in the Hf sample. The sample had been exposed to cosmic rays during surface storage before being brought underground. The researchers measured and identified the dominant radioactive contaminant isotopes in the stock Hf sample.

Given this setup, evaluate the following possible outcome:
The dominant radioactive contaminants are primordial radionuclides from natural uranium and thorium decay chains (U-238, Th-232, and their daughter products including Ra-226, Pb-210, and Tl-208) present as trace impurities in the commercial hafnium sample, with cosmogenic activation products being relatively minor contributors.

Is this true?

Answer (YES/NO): NO